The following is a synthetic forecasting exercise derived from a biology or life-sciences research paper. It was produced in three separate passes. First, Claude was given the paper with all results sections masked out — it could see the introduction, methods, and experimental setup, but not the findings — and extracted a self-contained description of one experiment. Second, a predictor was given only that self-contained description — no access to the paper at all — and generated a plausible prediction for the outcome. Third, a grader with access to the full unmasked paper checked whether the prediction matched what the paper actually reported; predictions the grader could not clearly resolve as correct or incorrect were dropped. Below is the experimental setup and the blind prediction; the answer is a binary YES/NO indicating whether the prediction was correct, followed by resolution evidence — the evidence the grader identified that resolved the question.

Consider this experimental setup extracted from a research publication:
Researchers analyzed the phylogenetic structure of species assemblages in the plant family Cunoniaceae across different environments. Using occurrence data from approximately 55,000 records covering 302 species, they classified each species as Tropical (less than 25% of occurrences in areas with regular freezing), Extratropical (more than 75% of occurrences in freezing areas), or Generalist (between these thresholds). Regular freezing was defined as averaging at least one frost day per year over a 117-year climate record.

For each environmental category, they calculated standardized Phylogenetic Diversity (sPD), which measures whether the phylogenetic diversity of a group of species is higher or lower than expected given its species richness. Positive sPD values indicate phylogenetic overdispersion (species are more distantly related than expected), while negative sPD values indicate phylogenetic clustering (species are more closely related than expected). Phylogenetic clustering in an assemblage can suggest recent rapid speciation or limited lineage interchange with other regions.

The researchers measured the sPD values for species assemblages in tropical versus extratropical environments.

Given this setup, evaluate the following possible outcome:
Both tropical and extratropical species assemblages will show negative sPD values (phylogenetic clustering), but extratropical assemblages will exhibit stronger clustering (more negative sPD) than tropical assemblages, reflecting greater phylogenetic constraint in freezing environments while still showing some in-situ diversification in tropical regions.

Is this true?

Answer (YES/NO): NO